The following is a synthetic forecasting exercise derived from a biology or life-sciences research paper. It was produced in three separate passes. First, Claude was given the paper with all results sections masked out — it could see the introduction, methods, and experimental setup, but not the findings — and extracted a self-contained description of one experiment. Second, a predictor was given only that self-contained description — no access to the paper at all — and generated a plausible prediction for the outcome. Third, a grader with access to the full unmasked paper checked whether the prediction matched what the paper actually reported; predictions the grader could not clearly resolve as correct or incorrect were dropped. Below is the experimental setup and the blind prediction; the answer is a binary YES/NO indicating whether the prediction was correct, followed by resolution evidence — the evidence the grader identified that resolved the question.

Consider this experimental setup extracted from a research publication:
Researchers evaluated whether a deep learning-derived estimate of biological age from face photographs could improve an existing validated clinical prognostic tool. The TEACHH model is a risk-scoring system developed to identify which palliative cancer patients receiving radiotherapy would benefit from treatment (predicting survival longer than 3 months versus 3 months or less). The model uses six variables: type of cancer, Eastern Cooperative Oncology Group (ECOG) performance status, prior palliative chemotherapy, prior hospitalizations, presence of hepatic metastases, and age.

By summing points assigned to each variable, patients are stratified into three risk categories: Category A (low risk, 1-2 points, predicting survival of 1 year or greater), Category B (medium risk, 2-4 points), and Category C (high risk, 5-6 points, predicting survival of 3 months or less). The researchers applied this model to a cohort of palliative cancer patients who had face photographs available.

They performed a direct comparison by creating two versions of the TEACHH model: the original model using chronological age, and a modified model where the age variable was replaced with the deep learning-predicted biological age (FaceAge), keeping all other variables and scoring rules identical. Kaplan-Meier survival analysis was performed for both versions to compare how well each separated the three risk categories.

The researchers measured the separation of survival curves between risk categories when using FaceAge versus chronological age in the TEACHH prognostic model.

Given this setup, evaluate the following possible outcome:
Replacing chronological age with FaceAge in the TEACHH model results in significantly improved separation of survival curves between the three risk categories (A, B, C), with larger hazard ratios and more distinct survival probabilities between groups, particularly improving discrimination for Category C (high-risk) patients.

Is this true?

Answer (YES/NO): YES